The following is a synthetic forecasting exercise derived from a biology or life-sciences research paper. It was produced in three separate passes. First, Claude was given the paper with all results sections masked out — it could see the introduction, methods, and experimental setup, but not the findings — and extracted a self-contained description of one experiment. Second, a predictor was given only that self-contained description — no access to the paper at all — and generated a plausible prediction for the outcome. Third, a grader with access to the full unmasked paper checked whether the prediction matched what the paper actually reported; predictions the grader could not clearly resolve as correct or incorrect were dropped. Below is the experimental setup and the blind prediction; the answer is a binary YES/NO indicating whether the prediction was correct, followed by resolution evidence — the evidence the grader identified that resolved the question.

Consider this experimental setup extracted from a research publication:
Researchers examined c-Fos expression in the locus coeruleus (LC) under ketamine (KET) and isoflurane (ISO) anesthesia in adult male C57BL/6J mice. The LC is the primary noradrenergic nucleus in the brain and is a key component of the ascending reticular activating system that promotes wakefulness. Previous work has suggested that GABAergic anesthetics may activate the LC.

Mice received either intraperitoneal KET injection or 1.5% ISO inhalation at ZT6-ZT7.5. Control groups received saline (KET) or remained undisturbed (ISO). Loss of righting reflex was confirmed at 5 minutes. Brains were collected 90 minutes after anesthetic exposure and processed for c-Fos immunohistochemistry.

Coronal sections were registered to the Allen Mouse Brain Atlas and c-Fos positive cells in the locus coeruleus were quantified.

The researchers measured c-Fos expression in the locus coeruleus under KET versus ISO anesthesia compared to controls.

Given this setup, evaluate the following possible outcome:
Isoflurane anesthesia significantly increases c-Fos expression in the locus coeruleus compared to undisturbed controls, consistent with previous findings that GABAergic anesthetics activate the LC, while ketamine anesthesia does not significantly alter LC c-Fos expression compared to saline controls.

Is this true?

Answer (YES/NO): NO